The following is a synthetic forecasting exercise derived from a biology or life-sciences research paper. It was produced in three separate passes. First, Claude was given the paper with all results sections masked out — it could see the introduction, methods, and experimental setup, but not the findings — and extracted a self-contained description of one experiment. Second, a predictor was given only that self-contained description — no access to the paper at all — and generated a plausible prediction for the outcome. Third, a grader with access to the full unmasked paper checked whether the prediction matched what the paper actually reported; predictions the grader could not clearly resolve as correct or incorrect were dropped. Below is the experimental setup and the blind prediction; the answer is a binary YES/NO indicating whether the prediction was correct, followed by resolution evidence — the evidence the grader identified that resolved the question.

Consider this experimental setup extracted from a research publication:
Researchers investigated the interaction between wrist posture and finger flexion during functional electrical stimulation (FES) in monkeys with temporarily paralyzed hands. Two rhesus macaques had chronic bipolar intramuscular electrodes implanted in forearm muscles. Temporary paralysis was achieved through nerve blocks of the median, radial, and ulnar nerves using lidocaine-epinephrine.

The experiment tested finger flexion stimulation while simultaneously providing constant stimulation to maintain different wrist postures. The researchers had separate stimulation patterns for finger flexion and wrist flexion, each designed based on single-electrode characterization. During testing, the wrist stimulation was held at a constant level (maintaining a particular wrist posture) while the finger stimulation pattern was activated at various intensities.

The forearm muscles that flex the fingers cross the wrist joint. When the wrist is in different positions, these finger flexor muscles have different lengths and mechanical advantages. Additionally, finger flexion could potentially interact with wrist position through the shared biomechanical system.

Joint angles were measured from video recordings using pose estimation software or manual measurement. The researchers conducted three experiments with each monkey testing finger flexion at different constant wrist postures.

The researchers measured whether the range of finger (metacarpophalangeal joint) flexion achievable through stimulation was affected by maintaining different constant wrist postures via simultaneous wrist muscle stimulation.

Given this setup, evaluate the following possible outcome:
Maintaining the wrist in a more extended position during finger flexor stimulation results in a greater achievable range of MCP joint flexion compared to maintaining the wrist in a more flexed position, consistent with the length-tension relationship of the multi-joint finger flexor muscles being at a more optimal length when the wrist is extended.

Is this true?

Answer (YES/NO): NO